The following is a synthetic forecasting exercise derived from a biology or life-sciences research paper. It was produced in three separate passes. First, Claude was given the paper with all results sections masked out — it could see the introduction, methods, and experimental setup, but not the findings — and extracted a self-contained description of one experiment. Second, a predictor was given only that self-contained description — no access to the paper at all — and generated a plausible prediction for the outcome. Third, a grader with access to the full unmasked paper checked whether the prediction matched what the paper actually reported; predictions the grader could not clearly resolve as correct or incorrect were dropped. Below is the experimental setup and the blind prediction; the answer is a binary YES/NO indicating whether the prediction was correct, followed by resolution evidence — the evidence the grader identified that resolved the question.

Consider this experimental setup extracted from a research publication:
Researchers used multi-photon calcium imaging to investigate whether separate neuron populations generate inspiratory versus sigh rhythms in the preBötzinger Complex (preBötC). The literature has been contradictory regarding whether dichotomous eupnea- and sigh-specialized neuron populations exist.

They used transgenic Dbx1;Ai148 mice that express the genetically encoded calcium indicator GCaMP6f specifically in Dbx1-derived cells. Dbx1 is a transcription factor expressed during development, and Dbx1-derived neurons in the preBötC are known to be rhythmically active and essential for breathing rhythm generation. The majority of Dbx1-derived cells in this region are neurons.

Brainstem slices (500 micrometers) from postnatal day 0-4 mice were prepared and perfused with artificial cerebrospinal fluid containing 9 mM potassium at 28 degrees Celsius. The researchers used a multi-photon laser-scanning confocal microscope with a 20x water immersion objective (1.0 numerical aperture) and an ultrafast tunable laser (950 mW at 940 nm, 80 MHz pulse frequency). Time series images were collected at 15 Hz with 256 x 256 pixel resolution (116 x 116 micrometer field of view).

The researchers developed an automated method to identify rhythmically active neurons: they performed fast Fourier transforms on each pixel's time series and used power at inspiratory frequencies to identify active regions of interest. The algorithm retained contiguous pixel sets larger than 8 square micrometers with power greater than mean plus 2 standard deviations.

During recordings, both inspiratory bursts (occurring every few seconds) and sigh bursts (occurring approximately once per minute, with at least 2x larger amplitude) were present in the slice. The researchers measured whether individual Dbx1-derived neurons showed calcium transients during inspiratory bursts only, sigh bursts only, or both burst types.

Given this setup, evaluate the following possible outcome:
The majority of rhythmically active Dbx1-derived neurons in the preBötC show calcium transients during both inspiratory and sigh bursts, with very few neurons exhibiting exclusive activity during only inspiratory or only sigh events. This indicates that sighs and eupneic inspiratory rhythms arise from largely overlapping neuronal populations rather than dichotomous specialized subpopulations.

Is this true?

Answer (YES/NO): YES